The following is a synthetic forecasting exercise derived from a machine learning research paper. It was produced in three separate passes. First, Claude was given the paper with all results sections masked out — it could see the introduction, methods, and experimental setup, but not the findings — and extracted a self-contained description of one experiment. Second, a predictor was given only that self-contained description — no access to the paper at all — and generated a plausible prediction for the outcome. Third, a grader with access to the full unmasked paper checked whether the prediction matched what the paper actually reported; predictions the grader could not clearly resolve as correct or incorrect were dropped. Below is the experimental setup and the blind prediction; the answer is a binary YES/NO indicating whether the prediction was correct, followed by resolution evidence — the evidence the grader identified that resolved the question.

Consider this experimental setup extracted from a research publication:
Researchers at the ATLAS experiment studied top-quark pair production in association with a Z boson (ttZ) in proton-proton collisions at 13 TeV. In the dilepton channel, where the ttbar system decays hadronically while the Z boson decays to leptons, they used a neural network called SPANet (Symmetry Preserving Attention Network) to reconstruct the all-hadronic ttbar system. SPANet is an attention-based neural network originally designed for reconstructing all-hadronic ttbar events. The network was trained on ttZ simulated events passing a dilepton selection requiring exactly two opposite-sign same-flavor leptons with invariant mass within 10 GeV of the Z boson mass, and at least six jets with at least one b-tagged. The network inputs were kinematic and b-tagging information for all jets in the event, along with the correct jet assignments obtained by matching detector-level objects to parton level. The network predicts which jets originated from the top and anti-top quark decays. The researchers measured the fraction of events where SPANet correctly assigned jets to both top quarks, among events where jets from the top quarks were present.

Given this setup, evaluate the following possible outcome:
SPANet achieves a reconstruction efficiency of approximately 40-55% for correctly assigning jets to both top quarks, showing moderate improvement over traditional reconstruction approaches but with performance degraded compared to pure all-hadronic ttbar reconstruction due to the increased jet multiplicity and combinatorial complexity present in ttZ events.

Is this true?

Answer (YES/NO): NO